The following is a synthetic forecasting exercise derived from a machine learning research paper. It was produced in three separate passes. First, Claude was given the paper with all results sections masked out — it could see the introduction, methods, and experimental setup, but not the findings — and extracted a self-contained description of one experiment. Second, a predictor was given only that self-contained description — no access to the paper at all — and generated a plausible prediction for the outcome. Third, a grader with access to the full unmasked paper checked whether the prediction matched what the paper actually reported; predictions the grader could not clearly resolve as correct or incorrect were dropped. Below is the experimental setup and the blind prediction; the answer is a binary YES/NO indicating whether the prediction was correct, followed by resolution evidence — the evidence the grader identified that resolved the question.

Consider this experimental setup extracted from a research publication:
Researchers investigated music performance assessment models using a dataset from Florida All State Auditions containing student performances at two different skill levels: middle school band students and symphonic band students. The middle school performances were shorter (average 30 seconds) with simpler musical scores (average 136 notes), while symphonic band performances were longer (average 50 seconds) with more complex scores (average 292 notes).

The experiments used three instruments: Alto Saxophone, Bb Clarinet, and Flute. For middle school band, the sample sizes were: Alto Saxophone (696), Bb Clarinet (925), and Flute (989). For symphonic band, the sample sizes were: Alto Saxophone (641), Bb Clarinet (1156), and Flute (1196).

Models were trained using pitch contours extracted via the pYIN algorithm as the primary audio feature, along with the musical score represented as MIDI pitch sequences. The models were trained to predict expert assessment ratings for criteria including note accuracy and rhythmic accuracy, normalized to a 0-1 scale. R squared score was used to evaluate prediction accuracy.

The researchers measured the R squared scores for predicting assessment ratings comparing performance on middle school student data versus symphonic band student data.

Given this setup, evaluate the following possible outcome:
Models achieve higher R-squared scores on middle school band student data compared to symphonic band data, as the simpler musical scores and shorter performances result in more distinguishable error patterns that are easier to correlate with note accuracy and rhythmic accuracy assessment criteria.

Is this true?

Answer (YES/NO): YES